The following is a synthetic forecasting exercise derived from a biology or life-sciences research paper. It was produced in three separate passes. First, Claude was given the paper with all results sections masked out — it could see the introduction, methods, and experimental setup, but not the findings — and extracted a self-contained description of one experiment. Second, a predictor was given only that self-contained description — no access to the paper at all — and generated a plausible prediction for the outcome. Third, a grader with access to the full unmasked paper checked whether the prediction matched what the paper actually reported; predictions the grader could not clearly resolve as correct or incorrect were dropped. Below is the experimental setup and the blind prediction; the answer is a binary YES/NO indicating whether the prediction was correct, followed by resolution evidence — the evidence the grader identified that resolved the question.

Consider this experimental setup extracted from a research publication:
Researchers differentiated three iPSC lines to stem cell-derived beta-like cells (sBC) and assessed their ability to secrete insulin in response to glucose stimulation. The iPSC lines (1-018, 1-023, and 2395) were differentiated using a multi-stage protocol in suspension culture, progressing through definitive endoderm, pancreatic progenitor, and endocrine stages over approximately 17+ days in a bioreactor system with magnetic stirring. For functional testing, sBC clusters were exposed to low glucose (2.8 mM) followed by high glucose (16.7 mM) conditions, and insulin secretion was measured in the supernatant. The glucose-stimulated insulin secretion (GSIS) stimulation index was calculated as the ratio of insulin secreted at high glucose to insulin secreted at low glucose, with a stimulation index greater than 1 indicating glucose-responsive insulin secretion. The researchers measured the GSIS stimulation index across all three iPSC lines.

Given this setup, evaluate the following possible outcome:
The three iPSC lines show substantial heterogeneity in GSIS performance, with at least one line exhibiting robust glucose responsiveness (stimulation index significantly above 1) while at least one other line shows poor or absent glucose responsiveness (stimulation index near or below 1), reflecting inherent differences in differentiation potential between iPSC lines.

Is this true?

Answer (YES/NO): NO